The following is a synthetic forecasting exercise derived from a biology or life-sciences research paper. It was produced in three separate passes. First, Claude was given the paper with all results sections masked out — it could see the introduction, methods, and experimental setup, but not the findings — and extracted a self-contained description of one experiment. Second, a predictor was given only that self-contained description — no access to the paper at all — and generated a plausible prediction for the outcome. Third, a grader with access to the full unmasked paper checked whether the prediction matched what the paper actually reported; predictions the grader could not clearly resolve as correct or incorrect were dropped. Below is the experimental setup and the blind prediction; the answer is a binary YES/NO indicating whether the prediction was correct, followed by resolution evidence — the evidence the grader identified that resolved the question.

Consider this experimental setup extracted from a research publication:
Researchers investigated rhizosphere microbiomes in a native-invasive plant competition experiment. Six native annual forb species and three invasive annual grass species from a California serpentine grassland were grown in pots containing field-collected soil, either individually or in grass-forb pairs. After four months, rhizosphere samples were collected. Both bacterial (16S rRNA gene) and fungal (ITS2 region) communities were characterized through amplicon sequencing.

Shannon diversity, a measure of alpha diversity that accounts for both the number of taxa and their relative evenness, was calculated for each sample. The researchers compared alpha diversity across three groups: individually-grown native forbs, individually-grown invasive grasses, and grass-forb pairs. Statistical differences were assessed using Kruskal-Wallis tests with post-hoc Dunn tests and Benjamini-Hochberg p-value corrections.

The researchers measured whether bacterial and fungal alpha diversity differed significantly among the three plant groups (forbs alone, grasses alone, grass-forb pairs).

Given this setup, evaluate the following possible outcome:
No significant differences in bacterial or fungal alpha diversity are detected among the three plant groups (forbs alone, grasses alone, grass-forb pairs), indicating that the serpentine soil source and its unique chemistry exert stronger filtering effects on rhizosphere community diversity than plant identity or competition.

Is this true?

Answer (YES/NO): NO